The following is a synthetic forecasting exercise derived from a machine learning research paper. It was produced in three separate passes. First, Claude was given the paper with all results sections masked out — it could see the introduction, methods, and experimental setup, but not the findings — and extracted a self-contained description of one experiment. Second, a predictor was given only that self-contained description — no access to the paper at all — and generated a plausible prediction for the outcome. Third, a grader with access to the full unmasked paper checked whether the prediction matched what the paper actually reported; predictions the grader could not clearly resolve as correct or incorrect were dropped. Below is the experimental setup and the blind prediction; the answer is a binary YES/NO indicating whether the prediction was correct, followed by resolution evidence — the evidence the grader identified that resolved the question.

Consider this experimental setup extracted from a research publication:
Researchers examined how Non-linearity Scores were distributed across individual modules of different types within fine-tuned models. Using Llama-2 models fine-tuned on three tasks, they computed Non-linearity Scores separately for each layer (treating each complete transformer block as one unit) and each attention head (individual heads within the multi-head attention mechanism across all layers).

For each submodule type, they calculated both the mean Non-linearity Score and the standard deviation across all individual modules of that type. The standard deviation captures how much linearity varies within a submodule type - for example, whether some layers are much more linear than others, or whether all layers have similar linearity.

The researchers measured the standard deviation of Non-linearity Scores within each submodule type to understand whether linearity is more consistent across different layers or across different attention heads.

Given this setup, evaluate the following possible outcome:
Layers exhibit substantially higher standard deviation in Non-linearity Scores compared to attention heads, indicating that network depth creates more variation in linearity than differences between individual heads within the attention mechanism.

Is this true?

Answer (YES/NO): YES